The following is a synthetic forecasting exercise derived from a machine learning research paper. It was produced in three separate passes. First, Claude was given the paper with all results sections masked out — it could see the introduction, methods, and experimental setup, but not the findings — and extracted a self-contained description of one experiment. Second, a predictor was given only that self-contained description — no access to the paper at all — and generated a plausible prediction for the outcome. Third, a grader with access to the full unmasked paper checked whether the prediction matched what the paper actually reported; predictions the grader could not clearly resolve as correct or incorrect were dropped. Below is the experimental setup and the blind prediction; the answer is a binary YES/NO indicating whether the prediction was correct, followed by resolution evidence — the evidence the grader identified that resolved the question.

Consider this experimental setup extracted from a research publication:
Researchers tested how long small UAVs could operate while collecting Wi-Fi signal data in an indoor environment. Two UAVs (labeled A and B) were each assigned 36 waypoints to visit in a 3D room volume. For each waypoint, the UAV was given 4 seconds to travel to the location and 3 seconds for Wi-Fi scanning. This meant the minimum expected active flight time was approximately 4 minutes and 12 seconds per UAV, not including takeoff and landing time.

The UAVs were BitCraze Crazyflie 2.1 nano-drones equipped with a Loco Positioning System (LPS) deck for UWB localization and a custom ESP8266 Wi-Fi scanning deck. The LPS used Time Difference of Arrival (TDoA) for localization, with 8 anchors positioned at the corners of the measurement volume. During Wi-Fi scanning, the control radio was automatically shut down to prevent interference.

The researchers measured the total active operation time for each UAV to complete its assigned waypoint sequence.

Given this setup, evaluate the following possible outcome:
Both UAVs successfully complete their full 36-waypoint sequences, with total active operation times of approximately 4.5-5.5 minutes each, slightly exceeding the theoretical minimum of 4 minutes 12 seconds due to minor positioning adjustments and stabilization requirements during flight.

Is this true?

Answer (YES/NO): YES